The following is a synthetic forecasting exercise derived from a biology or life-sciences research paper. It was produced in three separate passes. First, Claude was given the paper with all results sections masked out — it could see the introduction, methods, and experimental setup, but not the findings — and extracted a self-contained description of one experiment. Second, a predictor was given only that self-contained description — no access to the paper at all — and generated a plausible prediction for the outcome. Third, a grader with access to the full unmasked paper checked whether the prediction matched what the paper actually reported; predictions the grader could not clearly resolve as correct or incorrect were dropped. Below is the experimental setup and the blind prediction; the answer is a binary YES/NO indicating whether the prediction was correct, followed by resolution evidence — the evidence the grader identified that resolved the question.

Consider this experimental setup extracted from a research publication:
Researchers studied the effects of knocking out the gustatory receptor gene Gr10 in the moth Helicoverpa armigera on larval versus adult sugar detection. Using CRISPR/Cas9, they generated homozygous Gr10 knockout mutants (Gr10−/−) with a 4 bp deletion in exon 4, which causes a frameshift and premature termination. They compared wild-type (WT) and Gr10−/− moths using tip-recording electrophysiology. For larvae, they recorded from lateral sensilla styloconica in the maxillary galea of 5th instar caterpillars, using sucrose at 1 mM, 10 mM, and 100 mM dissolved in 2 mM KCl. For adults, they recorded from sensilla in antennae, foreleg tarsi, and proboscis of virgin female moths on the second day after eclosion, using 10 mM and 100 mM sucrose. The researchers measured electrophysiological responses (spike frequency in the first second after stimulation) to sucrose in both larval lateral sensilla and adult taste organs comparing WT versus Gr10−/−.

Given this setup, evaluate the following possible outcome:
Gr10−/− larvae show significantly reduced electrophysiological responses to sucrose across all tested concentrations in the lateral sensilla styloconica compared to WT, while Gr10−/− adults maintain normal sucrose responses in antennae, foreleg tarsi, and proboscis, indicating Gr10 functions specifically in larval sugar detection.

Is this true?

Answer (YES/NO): YES